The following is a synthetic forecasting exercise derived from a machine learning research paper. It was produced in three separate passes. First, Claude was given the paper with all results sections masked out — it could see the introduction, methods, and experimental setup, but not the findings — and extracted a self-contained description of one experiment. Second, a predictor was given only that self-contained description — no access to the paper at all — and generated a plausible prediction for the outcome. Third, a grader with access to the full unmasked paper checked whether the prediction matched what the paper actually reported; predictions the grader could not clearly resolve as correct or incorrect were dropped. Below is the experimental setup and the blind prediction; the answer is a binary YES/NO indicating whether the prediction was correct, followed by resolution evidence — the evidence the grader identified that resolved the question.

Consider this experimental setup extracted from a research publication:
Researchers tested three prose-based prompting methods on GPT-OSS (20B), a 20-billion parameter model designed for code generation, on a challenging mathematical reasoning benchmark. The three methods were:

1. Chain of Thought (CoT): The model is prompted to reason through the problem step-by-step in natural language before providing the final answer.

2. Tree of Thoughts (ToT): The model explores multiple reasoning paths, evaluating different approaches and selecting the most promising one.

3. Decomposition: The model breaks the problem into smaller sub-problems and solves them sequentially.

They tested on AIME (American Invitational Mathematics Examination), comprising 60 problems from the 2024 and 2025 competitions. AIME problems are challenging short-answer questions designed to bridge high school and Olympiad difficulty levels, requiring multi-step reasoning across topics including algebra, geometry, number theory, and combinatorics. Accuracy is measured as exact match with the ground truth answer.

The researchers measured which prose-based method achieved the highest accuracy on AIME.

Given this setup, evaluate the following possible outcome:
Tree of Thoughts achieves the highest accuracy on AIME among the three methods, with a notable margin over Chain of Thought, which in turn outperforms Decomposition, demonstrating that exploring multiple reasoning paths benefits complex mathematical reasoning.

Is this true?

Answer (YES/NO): NO